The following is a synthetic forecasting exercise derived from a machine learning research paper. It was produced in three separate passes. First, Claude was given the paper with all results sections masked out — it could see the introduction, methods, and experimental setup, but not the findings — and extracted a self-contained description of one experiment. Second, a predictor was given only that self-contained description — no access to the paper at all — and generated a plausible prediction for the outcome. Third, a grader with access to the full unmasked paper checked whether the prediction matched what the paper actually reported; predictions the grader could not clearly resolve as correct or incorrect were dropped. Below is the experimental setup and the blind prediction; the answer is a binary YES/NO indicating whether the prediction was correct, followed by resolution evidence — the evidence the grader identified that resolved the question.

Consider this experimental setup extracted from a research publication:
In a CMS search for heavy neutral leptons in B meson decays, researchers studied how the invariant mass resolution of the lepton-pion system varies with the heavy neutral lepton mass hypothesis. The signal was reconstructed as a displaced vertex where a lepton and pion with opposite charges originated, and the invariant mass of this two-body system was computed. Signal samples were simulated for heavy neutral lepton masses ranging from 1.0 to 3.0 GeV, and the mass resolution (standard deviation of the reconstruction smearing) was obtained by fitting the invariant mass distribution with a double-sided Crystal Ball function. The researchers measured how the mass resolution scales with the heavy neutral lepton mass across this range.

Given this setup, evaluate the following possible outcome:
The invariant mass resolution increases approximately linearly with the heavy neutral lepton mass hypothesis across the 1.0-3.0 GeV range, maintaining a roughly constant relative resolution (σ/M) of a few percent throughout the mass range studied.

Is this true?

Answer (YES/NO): NO